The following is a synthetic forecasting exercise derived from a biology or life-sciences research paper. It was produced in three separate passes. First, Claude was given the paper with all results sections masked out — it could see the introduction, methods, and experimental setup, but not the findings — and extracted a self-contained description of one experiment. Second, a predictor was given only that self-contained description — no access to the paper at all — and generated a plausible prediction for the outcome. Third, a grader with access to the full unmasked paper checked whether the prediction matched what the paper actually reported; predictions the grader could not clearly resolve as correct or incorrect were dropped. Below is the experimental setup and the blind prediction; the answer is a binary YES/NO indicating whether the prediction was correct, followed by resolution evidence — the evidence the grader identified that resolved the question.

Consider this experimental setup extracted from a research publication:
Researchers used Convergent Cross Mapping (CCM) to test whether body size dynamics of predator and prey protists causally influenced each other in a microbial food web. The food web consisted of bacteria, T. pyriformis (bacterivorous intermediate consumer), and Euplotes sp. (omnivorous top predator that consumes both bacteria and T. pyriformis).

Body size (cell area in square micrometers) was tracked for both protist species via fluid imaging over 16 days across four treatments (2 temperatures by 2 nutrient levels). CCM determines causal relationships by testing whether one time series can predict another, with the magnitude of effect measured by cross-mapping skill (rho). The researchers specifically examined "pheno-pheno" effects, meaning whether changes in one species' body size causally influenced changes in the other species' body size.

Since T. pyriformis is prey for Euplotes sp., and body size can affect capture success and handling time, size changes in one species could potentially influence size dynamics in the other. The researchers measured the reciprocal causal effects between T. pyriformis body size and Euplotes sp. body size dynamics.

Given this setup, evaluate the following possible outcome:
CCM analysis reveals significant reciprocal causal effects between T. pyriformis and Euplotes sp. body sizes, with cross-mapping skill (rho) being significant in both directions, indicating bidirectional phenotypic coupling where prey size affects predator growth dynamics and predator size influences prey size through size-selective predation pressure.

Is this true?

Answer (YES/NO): NO